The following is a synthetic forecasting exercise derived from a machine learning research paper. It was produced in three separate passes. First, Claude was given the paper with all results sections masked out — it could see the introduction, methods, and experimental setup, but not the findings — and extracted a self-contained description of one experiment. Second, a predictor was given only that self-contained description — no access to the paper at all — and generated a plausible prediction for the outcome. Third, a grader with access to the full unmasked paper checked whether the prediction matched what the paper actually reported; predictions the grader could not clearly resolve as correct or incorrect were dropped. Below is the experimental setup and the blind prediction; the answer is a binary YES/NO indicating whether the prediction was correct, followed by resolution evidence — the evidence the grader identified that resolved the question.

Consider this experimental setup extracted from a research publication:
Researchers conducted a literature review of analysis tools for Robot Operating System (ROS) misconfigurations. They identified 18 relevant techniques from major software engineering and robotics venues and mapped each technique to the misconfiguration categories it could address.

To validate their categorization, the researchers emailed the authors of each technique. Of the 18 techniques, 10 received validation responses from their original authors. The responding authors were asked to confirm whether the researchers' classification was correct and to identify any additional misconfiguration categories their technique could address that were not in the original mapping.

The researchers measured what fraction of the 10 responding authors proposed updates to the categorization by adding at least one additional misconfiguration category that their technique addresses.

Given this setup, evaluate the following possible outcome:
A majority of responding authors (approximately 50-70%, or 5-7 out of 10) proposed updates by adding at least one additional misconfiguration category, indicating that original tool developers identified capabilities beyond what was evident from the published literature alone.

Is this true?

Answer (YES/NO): NO